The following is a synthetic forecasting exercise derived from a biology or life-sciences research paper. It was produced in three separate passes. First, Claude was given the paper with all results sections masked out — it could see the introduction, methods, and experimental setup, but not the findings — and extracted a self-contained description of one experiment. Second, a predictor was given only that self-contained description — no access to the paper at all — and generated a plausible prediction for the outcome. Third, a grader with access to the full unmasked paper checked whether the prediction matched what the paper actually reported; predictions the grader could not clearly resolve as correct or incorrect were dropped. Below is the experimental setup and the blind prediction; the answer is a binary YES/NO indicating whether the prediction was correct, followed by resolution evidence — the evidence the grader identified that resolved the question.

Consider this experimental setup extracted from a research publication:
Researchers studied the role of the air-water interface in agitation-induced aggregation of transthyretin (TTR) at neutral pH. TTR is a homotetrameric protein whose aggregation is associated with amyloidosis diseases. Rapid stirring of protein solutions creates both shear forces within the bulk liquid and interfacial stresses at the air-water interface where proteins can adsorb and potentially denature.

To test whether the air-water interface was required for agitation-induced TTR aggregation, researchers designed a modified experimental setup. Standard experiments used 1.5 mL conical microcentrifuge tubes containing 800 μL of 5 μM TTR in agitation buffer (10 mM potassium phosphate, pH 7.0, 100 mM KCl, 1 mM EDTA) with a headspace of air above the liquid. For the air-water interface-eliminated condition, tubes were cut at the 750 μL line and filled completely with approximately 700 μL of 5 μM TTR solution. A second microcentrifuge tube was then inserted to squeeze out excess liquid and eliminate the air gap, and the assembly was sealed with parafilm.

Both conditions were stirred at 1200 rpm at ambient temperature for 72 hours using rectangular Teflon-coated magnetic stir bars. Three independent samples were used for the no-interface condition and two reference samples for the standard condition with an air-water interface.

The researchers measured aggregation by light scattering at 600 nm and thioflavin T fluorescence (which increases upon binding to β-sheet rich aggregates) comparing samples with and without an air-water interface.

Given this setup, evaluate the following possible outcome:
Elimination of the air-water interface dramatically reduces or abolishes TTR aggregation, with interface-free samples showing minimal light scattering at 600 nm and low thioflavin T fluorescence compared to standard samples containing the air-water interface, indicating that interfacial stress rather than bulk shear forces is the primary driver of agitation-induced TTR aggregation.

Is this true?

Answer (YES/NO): NO